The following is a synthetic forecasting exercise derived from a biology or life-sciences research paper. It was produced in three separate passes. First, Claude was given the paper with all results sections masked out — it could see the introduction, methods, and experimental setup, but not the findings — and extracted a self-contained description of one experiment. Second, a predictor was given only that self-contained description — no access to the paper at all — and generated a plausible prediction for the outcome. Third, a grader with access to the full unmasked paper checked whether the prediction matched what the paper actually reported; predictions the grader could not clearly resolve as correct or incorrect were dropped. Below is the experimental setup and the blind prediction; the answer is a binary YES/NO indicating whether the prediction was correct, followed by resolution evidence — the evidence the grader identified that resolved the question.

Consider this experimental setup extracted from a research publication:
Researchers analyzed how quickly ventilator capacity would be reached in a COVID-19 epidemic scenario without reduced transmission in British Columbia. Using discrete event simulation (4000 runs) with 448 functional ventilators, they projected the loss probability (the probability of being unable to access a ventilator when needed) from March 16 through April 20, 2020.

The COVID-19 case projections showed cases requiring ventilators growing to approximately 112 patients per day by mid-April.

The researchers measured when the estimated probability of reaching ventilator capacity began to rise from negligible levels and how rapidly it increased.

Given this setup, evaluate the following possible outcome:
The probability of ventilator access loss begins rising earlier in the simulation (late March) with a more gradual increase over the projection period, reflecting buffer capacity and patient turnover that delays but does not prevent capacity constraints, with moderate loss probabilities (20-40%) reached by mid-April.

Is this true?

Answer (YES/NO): NO